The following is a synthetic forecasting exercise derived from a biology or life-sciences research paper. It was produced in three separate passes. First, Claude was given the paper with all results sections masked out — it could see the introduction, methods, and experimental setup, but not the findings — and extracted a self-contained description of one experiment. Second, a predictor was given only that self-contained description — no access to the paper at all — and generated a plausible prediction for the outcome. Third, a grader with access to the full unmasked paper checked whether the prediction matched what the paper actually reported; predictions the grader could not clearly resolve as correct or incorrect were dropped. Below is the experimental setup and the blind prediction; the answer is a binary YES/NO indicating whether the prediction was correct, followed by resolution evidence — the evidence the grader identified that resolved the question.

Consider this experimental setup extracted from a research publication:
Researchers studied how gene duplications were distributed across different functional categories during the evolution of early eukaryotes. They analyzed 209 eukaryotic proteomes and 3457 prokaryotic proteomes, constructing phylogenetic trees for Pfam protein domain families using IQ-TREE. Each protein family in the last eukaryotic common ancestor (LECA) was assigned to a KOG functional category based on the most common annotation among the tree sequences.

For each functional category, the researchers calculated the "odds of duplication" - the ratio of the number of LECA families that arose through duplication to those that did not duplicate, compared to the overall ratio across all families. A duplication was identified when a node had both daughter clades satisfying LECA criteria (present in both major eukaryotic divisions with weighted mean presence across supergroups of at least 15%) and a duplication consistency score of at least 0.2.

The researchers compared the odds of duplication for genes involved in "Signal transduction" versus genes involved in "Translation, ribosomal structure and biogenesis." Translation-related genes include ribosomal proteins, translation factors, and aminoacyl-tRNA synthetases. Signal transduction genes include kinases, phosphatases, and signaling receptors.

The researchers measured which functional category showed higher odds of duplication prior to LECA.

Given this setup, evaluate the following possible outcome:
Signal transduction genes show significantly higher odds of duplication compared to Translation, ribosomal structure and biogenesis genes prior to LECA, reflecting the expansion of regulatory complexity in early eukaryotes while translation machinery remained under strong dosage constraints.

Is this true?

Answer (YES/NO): YES